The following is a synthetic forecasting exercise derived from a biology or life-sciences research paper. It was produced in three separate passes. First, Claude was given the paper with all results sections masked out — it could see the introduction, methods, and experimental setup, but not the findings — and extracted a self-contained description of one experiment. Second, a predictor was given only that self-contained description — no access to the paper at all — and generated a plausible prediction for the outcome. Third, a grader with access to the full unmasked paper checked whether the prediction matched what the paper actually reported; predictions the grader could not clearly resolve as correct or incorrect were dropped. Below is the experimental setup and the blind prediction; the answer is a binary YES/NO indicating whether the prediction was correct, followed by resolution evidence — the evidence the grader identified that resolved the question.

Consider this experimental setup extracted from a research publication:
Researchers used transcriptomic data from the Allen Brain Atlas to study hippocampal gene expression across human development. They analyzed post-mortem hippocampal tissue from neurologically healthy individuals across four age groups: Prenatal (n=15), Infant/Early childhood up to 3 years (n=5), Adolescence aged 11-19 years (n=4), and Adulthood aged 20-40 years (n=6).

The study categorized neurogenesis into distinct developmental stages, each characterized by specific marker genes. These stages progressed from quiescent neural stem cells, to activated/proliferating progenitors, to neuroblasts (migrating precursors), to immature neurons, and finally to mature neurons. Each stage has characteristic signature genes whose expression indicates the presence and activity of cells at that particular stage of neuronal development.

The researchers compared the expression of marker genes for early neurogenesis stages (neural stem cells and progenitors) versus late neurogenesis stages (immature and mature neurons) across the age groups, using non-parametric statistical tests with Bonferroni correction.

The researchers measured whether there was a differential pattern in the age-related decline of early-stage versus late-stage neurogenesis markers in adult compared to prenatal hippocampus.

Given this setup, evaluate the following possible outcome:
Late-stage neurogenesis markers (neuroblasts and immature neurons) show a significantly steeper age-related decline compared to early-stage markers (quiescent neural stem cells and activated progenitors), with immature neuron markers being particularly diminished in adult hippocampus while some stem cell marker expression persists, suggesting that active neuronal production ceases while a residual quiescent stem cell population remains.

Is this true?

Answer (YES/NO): NO